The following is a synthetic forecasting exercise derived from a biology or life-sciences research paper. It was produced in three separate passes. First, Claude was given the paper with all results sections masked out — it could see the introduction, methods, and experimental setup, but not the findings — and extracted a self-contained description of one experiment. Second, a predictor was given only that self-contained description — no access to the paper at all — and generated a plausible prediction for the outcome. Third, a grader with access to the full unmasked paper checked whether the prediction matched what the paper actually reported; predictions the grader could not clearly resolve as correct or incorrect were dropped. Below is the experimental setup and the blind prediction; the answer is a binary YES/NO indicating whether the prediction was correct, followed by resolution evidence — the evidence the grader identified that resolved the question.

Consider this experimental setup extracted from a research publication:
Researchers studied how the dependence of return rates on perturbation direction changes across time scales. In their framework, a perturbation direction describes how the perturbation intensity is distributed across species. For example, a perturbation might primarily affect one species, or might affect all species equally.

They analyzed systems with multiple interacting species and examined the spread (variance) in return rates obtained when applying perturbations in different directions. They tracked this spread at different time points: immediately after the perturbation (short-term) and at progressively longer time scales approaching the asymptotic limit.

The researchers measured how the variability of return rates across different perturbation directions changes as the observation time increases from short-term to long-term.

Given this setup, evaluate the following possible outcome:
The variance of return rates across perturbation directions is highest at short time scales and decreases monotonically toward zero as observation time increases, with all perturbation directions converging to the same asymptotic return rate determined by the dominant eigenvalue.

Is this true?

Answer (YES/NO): YES